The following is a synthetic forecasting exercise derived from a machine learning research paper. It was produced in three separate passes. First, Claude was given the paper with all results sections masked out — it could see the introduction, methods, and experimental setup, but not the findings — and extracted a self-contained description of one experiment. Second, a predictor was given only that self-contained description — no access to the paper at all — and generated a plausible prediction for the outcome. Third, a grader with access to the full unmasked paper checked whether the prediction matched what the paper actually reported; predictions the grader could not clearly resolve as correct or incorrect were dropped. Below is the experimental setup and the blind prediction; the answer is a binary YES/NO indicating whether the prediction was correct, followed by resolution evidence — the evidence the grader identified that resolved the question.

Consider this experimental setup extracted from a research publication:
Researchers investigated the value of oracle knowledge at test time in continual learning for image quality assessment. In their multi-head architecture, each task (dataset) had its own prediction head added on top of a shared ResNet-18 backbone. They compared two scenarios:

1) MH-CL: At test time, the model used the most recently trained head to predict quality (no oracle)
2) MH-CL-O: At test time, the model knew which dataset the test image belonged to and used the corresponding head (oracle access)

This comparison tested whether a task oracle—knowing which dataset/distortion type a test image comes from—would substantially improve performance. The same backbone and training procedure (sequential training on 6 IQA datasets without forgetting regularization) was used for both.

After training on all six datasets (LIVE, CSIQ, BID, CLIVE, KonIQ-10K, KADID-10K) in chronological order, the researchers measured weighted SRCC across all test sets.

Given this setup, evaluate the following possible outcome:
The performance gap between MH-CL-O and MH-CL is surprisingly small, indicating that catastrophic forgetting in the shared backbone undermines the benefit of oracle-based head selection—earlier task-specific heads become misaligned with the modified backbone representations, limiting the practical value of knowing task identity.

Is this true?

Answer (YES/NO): YES